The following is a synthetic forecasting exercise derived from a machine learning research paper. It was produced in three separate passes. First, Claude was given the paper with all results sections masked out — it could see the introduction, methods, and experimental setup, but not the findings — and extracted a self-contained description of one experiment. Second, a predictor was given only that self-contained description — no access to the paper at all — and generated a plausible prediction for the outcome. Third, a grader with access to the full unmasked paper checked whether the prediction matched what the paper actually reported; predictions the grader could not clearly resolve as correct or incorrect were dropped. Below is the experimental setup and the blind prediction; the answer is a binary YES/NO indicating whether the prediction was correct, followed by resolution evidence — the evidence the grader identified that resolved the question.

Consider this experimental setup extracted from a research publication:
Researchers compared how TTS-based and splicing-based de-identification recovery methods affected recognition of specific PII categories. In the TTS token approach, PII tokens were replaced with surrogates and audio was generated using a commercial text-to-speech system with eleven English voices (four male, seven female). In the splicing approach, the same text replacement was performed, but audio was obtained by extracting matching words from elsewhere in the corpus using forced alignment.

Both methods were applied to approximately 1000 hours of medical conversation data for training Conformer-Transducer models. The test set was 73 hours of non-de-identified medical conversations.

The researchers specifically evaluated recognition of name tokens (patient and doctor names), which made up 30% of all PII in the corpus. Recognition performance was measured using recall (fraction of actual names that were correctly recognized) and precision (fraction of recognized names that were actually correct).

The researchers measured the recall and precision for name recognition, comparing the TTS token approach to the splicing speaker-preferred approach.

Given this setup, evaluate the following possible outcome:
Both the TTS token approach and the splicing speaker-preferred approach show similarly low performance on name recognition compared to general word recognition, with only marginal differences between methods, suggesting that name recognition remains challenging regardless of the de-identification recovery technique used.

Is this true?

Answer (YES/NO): YES